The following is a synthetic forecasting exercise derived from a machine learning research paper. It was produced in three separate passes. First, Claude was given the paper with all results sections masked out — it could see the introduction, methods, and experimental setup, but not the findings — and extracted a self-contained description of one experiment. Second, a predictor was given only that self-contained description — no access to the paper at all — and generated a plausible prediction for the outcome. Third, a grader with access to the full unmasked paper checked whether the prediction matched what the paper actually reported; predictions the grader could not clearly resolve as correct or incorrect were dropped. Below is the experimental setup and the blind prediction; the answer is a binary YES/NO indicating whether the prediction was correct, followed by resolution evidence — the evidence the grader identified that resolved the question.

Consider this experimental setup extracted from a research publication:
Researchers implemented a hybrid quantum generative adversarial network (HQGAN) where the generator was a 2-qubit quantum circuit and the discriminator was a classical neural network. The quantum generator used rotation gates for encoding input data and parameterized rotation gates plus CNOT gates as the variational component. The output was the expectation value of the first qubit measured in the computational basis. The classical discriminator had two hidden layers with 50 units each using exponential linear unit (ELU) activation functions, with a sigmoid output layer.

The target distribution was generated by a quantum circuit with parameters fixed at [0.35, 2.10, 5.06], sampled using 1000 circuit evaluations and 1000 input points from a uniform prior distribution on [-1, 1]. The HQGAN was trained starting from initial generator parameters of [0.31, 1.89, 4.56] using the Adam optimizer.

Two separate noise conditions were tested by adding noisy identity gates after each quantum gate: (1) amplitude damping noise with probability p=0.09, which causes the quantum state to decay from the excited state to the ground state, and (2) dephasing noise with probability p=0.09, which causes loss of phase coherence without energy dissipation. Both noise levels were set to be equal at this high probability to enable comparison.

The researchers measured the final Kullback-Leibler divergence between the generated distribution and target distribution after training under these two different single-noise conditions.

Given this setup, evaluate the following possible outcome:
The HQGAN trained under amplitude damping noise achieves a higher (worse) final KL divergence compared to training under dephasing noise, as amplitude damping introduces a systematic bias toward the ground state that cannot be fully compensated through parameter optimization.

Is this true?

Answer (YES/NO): NO